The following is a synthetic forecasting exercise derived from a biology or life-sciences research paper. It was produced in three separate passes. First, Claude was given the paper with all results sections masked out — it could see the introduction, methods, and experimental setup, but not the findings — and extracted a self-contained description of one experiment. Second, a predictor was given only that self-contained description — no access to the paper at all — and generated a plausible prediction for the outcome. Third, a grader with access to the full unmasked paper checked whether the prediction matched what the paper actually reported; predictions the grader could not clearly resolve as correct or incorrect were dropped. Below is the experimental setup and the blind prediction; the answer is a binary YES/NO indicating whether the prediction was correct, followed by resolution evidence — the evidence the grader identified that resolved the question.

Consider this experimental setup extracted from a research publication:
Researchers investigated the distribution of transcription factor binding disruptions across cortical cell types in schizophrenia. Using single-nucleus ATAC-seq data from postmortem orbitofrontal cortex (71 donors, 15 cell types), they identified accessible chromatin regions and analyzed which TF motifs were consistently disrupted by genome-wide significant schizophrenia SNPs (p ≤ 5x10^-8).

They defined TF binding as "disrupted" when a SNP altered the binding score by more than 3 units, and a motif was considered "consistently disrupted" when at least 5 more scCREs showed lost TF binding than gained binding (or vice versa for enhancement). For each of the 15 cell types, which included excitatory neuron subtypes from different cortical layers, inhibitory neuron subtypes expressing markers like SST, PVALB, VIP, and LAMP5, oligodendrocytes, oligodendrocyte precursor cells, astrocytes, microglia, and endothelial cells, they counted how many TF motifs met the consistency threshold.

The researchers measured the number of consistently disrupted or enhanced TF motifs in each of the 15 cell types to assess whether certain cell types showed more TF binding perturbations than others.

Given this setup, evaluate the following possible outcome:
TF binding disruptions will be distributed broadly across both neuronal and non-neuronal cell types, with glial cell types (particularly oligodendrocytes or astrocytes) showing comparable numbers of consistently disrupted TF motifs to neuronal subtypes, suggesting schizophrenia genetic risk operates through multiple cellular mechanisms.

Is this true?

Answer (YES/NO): YES